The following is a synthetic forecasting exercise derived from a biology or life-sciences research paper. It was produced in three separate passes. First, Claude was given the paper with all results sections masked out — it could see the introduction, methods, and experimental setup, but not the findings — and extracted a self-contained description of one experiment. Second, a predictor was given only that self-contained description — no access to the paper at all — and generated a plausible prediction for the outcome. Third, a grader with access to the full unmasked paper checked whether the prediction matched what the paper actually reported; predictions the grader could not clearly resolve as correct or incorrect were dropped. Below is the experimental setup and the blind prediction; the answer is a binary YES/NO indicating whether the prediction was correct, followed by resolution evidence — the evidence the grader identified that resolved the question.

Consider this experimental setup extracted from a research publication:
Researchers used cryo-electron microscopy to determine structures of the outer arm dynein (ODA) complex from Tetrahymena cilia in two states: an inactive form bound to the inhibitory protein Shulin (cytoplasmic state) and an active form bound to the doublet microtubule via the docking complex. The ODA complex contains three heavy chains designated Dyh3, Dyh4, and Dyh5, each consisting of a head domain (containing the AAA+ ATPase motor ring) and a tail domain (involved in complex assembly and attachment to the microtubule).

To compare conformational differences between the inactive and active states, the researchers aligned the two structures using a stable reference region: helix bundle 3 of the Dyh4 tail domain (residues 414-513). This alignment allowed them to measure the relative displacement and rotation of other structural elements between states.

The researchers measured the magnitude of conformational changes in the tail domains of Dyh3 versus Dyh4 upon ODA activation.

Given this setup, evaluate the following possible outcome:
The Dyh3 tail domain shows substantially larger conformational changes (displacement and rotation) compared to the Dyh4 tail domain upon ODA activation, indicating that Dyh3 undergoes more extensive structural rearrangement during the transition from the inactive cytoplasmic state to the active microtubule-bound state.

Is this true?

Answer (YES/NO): YES